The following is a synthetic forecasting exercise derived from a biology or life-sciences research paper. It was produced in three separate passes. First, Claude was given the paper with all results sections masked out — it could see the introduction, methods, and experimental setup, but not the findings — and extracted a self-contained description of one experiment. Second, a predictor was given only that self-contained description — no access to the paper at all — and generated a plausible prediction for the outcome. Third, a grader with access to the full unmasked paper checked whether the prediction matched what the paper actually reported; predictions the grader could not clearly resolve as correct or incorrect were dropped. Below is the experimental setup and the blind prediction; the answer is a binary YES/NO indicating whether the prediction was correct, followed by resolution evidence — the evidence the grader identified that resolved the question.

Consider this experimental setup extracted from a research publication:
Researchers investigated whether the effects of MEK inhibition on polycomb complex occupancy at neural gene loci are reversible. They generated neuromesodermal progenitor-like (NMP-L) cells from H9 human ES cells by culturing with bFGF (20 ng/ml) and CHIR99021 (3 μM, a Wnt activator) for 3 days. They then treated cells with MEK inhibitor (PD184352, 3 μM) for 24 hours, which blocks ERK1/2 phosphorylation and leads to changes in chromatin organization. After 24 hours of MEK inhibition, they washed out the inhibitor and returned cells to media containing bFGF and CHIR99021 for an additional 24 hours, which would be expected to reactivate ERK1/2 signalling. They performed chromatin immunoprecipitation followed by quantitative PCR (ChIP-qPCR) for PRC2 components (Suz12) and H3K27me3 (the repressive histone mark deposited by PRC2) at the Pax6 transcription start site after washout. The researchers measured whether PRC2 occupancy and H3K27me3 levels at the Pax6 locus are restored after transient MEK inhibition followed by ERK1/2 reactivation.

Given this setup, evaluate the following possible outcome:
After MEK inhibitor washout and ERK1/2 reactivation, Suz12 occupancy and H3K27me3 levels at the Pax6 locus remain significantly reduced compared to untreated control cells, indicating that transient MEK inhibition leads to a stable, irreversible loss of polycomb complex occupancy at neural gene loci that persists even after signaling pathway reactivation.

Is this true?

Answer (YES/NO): NO